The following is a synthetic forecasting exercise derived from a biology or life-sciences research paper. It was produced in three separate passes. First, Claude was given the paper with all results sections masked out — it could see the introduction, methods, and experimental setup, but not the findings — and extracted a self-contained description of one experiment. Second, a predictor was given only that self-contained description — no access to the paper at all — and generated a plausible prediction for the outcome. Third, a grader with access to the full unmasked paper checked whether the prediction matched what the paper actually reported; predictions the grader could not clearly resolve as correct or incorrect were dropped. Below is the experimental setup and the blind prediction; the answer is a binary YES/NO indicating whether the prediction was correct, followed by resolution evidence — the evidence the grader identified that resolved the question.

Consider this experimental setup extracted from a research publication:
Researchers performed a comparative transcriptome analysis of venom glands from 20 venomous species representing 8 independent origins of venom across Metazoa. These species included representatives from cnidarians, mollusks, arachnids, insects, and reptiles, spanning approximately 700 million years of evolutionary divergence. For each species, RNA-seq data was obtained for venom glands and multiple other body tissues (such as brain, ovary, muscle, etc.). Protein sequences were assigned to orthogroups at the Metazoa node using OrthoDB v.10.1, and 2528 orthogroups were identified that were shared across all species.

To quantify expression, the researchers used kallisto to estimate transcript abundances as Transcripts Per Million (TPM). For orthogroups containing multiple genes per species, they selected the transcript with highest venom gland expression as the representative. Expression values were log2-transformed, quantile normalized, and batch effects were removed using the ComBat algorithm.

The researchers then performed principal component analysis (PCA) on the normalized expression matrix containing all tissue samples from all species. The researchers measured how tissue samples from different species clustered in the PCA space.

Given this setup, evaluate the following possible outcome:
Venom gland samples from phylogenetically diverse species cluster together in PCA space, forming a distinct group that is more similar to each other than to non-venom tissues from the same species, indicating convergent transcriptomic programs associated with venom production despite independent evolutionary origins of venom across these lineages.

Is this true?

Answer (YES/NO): YES